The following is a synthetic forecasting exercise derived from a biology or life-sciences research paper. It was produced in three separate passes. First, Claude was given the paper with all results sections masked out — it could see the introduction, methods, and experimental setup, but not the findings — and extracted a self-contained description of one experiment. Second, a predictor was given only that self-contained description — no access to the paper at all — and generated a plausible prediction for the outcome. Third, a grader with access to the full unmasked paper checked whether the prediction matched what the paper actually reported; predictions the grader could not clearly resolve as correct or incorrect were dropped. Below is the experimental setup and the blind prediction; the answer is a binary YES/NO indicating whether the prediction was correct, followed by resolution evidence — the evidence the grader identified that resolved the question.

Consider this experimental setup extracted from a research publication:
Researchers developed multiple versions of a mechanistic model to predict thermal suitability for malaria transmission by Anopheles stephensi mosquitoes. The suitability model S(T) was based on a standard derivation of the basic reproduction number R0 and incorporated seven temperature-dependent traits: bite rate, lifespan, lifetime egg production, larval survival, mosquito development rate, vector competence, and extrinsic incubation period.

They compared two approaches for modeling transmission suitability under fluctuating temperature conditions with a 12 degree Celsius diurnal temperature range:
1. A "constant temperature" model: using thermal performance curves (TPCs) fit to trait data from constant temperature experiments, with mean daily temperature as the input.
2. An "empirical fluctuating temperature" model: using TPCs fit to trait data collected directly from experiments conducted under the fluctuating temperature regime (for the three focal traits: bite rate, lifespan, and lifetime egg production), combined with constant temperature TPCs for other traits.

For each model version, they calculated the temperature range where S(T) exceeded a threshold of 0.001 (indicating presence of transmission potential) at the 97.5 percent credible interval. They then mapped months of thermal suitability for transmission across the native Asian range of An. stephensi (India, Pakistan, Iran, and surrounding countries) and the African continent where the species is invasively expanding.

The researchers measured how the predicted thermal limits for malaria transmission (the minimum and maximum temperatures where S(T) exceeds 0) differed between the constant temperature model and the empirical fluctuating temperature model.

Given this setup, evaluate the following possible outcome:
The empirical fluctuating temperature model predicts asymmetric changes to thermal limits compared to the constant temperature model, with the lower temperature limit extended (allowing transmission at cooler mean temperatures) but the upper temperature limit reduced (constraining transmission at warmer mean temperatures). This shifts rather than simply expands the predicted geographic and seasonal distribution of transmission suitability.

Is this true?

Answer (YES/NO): NO